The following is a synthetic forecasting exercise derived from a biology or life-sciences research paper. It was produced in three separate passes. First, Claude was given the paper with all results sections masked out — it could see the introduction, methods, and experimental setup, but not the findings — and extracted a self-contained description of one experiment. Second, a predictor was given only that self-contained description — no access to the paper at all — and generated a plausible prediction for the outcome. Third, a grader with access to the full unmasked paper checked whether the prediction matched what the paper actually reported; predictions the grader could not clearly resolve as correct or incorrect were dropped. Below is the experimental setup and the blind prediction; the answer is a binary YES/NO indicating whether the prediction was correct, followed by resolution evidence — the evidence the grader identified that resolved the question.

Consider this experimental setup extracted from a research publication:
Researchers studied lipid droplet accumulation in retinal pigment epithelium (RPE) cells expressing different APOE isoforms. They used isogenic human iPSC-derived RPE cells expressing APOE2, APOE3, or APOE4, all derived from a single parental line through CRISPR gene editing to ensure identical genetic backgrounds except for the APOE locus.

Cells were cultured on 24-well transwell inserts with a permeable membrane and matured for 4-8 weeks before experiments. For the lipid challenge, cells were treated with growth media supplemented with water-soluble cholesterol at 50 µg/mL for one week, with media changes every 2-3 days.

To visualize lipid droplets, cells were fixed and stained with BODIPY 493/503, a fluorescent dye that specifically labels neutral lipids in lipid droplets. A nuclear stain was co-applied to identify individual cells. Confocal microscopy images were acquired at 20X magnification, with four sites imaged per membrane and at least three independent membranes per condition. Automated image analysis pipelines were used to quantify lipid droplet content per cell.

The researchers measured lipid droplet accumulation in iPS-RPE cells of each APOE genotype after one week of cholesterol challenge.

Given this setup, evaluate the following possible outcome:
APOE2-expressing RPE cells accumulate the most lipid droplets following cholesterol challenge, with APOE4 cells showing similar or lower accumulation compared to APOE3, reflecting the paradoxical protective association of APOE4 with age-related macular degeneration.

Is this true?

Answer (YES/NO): NO